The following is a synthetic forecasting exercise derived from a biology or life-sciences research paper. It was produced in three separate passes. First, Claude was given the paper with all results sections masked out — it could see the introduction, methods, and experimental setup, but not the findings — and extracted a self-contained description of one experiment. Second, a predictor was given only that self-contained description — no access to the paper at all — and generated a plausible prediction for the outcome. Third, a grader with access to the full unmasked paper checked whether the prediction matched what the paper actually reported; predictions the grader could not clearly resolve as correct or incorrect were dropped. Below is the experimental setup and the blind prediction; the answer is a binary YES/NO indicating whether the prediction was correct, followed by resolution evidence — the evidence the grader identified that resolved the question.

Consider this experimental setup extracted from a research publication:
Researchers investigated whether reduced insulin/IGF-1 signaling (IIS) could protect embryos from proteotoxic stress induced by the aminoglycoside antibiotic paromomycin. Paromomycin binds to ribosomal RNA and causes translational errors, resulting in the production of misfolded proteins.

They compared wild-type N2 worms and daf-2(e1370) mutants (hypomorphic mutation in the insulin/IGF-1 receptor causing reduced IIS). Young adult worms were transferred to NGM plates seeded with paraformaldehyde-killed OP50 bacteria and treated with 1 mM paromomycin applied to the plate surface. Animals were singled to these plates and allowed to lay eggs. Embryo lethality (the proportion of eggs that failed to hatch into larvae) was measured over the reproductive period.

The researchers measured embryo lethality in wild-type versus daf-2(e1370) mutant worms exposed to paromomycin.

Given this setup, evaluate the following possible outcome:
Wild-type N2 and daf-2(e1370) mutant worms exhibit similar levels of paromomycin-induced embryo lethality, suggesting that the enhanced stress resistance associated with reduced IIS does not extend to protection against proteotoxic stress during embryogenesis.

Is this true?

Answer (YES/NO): NO